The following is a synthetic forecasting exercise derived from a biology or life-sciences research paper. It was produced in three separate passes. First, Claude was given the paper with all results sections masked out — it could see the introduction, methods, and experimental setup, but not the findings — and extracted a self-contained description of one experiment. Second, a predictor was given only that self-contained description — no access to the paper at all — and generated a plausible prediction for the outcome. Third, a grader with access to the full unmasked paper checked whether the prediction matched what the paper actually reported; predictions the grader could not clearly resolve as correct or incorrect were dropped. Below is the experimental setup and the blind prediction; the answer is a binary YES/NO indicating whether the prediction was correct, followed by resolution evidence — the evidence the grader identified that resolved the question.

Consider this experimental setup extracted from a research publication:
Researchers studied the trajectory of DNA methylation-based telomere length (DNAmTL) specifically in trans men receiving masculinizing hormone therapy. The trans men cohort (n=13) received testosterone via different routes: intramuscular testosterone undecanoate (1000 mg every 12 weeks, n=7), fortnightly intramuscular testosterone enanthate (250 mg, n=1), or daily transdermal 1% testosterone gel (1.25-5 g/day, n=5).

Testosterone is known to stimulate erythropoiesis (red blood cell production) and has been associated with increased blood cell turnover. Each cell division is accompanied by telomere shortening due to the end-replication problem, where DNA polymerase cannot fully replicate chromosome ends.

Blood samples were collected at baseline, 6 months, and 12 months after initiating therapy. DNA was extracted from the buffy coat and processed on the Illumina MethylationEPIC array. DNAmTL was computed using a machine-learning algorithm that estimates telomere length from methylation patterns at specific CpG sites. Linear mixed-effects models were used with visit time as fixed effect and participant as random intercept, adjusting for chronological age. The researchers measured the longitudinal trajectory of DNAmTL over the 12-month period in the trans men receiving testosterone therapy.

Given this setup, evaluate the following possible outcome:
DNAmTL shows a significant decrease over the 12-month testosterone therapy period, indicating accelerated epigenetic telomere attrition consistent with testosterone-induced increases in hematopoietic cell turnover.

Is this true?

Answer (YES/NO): YES